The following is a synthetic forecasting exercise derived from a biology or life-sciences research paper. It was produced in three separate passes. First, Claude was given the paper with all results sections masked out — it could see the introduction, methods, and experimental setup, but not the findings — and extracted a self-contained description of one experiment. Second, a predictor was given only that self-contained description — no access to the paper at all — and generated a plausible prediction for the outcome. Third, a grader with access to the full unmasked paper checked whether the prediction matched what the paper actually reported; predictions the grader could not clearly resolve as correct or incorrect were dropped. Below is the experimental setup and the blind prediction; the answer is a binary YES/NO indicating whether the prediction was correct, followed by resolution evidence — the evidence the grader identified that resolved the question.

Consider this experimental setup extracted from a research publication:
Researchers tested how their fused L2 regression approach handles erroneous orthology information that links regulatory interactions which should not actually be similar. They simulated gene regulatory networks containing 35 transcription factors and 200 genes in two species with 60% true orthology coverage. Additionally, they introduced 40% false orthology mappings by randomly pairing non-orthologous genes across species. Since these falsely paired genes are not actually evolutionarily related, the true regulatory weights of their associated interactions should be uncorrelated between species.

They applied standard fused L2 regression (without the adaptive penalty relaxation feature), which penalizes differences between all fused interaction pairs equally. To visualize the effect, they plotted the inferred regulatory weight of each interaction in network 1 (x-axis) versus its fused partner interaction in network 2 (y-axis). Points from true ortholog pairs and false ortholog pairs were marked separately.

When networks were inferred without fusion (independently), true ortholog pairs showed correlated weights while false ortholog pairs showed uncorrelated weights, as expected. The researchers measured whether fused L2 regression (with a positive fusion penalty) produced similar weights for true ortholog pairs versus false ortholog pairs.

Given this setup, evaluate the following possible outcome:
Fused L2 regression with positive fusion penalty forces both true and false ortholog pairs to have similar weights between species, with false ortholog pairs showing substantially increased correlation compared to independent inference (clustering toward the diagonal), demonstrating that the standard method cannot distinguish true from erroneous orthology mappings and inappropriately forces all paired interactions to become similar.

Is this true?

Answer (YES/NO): YES